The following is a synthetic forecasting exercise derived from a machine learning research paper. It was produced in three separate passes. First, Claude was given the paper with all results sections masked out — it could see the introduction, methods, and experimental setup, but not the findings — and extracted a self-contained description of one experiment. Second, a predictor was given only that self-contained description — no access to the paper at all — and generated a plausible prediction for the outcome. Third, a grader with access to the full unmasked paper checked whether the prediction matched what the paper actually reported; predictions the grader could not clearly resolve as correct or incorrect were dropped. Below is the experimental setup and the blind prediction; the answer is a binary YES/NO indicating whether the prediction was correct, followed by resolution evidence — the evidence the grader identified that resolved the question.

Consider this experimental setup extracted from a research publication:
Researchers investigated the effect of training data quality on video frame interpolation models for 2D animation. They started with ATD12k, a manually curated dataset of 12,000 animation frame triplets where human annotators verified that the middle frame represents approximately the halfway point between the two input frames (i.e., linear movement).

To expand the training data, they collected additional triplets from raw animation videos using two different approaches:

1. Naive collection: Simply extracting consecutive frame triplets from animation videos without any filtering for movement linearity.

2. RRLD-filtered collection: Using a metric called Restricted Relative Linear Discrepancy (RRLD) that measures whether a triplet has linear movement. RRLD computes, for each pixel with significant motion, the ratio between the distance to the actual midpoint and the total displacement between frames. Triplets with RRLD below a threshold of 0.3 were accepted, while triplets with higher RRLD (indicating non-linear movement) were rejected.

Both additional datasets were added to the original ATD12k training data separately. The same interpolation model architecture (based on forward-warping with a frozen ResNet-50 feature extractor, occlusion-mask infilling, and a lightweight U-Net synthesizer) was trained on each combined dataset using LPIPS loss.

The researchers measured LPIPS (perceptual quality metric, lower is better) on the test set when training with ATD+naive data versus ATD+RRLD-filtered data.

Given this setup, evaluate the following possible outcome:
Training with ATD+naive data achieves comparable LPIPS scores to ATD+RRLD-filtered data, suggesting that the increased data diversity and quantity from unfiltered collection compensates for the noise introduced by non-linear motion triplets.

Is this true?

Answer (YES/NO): NO